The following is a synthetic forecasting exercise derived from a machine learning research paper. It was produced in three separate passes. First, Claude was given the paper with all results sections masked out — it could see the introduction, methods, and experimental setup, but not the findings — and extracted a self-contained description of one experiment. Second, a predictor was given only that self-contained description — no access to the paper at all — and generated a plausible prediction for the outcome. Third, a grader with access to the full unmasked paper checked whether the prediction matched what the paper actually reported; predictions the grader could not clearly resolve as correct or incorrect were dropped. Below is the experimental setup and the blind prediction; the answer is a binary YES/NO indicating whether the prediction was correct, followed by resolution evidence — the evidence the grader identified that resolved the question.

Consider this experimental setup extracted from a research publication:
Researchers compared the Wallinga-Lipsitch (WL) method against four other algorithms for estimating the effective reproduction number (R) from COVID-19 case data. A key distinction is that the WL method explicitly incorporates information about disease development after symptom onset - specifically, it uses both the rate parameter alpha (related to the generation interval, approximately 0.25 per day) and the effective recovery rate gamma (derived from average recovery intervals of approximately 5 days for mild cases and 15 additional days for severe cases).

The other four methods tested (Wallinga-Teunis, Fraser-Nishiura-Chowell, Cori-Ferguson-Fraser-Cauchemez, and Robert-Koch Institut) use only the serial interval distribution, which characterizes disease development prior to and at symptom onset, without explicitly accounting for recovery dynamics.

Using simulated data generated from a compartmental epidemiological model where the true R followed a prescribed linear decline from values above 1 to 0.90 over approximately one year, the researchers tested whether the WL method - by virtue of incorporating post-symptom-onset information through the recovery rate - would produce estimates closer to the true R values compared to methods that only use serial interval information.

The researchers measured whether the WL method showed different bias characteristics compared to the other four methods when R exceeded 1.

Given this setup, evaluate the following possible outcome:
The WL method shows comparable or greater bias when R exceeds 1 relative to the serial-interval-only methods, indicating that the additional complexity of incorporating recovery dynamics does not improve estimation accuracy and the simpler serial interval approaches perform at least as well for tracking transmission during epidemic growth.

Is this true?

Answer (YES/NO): NO